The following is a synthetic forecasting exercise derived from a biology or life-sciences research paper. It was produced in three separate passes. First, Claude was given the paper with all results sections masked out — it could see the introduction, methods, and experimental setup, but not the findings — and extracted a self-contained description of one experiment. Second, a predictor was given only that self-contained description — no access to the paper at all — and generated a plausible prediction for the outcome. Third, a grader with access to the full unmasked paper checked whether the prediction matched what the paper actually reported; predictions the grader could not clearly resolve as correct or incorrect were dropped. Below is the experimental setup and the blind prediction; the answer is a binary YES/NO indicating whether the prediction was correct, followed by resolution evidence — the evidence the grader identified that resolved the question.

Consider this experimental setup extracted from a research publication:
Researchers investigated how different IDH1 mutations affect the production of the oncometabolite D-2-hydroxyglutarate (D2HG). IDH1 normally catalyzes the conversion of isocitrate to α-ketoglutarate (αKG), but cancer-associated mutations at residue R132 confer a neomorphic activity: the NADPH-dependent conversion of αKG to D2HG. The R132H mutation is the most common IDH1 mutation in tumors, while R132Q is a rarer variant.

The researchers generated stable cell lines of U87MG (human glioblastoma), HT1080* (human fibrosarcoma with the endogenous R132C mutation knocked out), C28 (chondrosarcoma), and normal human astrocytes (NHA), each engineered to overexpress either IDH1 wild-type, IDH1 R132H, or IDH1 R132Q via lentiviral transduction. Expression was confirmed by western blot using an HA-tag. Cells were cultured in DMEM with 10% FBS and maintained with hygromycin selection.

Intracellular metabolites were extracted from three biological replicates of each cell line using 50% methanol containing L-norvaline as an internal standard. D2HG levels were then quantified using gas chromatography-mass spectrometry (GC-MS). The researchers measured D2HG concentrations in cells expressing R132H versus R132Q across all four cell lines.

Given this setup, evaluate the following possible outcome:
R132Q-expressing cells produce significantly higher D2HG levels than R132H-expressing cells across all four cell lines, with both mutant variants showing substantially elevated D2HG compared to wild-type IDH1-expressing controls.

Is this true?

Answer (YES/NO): YES